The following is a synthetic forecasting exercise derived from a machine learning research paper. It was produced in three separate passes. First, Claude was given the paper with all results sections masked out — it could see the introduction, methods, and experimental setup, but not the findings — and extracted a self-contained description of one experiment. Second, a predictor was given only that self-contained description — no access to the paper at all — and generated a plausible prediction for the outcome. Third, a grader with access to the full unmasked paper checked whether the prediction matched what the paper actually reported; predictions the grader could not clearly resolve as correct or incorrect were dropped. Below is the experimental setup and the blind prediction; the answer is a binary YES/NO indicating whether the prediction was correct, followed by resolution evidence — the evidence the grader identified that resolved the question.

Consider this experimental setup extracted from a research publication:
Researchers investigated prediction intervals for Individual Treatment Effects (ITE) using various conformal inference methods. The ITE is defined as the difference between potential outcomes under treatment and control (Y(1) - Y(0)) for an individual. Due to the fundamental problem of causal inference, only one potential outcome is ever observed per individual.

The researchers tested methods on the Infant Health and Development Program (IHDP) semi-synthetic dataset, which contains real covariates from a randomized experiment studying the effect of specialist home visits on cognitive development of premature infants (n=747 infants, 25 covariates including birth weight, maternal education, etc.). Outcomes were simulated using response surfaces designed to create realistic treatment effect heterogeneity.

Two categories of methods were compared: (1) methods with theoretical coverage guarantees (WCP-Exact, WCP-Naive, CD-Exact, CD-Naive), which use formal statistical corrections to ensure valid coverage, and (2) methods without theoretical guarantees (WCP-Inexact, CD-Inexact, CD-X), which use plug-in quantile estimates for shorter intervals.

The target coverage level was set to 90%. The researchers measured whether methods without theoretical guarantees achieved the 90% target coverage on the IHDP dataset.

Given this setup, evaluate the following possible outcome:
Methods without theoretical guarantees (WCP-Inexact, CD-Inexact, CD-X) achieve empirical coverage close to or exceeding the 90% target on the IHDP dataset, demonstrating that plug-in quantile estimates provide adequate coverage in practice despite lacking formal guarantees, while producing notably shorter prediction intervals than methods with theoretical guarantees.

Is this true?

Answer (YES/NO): NO